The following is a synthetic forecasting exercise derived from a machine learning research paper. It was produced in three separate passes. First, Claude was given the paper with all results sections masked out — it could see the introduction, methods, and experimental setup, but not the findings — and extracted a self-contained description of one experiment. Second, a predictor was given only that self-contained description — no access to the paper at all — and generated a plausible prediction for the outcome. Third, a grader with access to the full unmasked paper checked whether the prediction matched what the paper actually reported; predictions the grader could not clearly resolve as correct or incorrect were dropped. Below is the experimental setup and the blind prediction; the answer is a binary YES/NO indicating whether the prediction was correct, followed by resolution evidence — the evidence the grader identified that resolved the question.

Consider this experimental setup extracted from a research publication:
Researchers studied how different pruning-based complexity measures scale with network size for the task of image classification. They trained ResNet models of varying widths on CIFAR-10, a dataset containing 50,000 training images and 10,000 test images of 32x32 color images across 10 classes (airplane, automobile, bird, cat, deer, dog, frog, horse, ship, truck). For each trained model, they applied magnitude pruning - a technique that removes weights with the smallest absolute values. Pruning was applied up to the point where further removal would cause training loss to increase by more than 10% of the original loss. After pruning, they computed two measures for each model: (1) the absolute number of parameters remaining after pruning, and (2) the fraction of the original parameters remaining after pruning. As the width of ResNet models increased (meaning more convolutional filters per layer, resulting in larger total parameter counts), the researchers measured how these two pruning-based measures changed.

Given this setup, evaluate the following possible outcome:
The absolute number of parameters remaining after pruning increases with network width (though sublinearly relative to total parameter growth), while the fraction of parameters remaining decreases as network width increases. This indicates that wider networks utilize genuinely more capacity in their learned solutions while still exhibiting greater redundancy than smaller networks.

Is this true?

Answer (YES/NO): YES